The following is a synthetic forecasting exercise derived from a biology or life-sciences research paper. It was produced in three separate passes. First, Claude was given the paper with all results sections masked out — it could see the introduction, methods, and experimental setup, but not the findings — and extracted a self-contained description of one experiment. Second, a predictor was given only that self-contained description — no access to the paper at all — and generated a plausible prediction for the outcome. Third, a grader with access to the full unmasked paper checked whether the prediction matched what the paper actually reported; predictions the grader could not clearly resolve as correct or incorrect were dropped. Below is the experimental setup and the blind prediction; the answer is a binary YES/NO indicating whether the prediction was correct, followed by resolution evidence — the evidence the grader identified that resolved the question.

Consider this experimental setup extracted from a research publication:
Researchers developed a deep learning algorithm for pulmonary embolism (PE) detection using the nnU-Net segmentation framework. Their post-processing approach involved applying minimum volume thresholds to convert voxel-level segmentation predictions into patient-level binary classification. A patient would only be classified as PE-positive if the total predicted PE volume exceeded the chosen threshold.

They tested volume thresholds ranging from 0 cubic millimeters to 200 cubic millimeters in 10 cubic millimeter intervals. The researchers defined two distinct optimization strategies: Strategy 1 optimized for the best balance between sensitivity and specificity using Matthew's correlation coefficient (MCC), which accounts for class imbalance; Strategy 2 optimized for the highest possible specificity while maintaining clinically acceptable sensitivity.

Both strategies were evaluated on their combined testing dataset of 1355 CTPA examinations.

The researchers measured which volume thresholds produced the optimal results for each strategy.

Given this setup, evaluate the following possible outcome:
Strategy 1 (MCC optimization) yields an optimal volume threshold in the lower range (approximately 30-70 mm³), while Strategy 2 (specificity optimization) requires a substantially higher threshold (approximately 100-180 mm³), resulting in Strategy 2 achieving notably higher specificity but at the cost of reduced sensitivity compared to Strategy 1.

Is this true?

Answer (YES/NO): NO